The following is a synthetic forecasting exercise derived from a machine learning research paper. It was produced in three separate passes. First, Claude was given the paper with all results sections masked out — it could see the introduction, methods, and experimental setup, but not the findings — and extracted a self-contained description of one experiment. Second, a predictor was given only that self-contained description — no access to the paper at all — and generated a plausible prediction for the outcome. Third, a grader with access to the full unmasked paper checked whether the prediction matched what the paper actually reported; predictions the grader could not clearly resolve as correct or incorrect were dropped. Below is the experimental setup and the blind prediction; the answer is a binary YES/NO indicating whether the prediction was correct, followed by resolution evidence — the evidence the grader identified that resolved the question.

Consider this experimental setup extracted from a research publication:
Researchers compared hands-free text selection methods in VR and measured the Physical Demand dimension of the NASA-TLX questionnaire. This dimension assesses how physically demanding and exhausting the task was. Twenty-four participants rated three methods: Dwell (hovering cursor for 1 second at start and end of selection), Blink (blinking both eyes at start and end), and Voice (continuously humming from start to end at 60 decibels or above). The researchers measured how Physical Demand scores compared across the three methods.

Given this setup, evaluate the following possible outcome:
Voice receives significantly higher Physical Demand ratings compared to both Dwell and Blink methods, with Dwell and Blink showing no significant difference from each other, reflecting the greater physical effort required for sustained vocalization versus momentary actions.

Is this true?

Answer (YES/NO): NO